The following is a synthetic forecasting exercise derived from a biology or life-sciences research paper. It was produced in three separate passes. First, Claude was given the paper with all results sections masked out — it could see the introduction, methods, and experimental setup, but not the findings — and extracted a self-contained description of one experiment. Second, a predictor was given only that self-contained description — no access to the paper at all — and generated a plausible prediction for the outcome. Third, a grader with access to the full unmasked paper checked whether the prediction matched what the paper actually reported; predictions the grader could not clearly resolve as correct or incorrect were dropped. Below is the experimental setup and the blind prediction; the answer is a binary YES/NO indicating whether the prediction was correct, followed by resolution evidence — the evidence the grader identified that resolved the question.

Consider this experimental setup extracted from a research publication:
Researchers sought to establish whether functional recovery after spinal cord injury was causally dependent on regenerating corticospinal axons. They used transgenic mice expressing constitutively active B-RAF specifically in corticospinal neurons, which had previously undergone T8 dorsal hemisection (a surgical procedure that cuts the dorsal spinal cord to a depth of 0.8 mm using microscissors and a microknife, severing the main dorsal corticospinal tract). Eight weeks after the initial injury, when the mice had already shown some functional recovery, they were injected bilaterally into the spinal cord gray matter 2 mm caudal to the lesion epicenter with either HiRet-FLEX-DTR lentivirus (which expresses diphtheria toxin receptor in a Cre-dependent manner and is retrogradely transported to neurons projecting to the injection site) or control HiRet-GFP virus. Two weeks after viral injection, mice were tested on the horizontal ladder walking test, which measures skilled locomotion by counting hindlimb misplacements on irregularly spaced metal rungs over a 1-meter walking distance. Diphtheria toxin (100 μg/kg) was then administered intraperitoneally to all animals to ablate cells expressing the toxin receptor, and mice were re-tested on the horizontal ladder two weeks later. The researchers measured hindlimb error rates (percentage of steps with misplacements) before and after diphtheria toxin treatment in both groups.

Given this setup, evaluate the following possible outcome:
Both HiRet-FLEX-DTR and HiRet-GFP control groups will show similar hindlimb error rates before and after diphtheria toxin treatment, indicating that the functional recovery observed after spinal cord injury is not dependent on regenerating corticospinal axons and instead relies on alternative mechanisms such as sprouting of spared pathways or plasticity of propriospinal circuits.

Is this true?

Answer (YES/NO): NO